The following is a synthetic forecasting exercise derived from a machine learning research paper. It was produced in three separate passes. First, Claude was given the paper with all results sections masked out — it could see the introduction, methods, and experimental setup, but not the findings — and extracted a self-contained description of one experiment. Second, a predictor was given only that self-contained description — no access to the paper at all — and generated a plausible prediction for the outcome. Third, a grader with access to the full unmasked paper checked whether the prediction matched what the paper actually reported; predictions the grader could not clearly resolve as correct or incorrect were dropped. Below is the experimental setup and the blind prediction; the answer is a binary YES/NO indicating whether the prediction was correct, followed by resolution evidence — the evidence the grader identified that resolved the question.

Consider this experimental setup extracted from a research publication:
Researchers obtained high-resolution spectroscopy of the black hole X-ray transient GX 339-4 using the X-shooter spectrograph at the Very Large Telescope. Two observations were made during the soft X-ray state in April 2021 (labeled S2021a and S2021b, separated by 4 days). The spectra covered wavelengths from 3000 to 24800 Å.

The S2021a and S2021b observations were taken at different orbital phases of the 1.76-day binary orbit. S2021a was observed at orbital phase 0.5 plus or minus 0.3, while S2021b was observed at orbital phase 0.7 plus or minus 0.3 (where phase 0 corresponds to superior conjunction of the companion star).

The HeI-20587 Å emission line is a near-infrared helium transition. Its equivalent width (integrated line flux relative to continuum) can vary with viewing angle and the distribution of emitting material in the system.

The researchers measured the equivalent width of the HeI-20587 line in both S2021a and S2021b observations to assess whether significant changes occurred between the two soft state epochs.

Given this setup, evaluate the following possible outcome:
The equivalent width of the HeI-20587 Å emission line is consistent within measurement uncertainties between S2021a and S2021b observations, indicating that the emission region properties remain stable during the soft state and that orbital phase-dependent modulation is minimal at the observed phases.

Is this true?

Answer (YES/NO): YES